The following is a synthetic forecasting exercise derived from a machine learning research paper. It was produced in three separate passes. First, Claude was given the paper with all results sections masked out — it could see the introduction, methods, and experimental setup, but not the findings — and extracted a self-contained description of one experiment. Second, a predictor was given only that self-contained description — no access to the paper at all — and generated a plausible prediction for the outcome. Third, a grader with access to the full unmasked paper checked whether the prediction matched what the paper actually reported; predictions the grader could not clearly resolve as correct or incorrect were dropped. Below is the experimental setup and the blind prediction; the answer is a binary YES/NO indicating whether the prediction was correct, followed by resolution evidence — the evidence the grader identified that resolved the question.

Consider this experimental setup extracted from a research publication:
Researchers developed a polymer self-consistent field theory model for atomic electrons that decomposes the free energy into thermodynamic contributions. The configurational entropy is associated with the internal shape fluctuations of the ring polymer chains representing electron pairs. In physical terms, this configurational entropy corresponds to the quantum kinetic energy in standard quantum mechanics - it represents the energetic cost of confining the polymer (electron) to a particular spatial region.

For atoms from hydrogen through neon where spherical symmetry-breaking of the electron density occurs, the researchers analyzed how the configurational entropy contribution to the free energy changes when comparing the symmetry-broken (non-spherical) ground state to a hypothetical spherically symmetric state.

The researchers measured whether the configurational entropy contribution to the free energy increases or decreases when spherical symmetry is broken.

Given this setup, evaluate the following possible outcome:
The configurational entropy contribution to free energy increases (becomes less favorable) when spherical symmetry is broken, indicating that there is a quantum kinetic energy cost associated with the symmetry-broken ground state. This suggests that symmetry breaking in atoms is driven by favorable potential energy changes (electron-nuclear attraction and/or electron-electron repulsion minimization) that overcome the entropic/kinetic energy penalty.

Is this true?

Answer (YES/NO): YES